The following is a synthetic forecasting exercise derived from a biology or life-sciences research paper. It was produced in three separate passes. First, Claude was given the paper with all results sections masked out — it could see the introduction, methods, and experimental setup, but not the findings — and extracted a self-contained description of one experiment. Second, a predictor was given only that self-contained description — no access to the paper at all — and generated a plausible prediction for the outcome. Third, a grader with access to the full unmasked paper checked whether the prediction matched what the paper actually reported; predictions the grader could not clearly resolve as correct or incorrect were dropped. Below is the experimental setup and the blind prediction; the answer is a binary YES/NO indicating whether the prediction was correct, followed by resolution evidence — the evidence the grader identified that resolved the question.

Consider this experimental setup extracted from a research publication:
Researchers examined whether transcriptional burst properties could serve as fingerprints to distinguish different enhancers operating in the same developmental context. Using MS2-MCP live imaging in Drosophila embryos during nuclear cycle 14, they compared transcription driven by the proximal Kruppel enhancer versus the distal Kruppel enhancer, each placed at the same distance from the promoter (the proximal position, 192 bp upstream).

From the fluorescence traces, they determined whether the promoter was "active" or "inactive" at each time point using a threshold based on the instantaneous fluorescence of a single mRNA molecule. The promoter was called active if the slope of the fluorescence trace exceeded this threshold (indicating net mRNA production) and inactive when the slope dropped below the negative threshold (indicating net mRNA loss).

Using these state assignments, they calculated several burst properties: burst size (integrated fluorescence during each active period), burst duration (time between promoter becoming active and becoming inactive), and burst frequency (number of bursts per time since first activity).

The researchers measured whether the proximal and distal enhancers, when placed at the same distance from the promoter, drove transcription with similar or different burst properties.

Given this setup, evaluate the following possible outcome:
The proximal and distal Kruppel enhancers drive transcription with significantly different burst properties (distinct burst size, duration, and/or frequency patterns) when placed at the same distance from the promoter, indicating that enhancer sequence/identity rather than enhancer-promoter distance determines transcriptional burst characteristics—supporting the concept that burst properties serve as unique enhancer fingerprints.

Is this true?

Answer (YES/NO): YES